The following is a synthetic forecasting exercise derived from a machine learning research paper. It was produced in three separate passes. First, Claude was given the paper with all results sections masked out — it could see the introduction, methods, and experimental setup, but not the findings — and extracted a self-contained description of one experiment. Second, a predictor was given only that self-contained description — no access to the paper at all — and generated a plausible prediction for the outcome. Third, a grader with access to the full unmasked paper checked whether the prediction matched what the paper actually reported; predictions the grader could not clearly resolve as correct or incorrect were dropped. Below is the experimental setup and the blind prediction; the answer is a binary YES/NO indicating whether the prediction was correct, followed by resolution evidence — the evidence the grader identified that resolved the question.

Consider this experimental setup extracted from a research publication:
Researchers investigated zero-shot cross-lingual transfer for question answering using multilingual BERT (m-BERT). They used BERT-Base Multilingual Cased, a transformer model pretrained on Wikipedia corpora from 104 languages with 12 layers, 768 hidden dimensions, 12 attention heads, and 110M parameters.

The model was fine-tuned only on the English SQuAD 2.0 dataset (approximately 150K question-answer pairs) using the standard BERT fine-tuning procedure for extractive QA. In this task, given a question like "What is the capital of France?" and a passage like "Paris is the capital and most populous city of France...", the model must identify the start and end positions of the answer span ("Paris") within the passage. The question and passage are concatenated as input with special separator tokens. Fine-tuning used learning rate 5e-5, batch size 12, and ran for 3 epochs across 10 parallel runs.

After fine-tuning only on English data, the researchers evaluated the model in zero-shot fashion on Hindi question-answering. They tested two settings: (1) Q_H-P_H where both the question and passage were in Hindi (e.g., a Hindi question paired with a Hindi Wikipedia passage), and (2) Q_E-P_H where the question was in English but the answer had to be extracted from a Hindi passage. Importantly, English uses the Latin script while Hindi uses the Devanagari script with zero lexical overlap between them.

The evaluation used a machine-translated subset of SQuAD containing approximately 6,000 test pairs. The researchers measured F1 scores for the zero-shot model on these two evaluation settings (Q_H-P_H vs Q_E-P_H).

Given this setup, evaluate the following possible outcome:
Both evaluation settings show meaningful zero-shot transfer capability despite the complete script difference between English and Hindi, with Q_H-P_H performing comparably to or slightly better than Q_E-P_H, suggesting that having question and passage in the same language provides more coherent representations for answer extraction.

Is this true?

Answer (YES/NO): YES